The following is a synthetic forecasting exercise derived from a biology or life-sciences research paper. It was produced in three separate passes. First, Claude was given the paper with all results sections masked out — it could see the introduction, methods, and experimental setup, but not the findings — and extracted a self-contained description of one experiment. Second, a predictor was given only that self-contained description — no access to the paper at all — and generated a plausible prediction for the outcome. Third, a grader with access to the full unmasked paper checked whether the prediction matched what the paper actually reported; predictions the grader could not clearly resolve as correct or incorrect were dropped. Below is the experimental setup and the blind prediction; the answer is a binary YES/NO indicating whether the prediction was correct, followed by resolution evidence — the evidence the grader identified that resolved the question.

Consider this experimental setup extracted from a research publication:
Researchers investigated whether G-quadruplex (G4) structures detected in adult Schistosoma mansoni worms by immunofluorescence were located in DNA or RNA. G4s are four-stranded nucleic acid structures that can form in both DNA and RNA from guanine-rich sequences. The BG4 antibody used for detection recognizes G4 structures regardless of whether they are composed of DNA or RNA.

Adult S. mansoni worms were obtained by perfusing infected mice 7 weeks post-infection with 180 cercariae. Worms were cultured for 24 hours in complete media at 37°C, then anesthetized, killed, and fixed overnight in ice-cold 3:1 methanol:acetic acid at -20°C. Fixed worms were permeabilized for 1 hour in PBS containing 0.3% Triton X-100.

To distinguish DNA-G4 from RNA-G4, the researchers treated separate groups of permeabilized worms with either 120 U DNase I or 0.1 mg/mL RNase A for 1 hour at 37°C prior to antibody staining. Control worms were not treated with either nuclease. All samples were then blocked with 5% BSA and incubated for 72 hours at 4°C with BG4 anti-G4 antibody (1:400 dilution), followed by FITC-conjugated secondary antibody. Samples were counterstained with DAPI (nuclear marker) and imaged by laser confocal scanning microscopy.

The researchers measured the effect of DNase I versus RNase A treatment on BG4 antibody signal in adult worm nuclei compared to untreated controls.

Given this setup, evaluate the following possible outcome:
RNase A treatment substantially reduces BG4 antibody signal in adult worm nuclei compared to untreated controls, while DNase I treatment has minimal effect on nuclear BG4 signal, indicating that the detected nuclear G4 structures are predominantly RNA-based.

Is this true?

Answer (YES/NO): NO